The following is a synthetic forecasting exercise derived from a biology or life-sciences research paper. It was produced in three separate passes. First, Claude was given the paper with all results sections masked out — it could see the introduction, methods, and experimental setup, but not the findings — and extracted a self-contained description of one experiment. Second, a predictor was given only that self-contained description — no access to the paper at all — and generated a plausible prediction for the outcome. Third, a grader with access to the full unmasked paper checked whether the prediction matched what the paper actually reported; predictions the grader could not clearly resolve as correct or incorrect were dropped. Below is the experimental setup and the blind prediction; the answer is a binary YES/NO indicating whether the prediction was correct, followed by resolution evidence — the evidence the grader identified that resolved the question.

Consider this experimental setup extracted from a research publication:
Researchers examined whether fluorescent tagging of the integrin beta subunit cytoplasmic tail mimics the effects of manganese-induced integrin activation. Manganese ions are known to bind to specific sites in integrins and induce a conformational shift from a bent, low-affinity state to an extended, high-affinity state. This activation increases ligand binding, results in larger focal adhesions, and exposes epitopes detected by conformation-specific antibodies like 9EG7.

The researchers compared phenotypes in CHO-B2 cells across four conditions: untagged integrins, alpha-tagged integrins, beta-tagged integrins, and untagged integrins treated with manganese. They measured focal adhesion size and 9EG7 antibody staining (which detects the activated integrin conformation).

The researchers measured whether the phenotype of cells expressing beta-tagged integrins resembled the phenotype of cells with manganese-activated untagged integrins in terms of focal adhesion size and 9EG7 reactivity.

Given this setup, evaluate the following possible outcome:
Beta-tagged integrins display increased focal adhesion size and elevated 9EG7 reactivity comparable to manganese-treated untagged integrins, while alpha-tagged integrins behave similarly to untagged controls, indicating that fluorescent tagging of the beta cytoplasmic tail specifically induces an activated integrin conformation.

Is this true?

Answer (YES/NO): YES